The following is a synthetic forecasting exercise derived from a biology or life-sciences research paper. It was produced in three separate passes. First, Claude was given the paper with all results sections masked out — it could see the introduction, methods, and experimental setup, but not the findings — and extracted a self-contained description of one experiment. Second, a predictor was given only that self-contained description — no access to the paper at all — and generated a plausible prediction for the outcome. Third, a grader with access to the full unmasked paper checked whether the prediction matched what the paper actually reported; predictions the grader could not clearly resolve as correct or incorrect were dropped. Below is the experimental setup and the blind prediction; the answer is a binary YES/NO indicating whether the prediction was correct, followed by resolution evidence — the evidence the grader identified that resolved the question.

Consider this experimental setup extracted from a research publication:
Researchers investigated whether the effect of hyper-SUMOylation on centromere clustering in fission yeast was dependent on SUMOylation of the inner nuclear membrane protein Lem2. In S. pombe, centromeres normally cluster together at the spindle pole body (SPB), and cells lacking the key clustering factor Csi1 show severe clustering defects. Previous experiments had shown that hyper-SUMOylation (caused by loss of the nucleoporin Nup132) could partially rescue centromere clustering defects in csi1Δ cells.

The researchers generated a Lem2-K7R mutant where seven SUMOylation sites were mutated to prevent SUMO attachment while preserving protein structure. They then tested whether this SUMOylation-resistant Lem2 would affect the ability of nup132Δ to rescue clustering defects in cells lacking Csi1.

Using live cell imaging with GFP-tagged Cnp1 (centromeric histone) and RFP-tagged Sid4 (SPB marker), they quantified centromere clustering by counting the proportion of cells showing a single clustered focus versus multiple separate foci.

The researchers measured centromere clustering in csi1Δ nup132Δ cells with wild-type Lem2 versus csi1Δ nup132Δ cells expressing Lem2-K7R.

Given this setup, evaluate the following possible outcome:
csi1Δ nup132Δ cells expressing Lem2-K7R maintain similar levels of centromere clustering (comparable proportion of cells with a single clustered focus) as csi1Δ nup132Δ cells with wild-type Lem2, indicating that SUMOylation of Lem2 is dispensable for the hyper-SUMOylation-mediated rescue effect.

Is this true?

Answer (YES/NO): NO